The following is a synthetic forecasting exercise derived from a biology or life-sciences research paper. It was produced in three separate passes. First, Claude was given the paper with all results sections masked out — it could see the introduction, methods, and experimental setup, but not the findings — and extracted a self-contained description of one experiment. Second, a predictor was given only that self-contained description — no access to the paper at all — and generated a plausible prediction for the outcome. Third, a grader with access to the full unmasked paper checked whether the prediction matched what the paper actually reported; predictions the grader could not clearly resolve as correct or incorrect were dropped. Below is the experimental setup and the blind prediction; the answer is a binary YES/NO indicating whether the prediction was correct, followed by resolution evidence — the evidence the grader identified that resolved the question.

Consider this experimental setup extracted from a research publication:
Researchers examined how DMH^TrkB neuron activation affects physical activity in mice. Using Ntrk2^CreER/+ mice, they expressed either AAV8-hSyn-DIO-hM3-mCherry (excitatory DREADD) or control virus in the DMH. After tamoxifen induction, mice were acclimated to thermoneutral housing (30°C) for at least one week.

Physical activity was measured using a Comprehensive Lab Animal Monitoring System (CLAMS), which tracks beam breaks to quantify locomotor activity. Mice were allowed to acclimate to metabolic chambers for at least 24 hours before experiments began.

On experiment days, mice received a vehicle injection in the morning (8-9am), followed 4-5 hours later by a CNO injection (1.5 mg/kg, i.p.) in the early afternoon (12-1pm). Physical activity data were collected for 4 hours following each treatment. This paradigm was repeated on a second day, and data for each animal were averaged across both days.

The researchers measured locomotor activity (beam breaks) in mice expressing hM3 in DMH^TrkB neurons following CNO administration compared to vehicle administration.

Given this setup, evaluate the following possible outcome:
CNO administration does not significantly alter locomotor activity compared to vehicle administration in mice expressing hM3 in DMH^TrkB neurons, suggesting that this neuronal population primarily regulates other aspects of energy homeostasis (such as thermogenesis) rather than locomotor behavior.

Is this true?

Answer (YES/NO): NO